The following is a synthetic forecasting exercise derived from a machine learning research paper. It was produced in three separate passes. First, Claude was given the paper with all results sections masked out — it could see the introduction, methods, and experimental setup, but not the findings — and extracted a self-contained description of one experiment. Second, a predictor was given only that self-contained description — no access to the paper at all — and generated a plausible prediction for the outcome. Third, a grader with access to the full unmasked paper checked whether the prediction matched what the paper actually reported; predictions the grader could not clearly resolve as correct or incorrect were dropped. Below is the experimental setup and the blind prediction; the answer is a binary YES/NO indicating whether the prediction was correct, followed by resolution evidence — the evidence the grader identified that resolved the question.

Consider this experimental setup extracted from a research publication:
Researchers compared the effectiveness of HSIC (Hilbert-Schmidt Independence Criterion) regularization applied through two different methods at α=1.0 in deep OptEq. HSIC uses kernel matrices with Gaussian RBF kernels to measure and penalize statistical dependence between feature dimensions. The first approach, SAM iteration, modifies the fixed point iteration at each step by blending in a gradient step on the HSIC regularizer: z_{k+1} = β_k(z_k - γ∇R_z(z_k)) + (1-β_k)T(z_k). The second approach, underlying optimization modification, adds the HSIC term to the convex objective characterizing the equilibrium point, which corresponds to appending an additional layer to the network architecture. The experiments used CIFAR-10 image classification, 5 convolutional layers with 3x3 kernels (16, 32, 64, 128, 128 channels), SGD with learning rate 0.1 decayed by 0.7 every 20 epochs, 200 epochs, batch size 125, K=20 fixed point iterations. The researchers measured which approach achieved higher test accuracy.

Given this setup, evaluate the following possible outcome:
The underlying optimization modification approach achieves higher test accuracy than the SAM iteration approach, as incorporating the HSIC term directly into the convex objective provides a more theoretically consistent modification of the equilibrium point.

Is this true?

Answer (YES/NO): NO